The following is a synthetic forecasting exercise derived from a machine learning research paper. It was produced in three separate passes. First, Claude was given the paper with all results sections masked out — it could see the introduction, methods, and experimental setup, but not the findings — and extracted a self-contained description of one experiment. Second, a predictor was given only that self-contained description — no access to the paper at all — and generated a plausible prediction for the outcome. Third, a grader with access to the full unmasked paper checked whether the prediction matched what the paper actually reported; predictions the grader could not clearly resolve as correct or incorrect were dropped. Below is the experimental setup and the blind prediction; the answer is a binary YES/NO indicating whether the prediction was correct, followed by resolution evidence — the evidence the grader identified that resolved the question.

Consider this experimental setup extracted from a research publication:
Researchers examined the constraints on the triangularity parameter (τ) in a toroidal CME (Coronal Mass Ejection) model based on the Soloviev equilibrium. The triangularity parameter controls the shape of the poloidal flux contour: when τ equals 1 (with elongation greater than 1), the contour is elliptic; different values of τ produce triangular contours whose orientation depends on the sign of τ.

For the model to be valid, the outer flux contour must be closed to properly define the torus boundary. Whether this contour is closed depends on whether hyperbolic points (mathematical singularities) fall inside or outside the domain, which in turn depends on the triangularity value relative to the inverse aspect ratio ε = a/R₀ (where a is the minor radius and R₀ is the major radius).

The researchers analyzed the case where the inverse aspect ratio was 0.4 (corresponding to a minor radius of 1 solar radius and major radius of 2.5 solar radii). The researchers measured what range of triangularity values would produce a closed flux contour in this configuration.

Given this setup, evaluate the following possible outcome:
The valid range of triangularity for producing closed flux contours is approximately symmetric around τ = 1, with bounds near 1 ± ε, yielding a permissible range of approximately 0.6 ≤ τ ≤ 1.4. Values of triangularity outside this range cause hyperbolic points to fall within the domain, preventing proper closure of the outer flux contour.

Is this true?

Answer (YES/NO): NO